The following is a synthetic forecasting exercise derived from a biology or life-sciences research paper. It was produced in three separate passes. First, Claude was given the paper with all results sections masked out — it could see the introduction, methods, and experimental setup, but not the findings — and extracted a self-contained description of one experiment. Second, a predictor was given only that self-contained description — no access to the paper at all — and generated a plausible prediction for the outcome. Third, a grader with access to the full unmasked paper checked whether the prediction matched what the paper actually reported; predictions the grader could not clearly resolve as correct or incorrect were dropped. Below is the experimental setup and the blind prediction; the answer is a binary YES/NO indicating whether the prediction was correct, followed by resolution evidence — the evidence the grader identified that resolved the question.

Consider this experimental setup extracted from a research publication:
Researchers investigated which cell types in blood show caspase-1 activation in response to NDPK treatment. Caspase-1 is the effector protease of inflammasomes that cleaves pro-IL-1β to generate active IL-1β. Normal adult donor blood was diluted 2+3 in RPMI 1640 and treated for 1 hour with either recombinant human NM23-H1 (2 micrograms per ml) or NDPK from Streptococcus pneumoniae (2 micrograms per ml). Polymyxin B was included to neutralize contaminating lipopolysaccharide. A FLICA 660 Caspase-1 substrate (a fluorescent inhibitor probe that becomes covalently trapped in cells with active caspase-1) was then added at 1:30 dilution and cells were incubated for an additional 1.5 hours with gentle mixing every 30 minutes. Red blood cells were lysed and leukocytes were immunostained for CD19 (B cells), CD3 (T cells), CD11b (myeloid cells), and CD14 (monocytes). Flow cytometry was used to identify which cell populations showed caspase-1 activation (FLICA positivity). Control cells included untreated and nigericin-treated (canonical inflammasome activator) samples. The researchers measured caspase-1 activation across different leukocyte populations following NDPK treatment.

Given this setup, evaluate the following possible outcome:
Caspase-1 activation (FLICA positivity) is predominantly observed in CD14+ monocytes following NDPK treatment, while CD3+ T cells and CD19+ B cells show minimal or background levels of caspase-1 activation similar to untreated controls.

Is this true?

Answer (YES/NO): NO